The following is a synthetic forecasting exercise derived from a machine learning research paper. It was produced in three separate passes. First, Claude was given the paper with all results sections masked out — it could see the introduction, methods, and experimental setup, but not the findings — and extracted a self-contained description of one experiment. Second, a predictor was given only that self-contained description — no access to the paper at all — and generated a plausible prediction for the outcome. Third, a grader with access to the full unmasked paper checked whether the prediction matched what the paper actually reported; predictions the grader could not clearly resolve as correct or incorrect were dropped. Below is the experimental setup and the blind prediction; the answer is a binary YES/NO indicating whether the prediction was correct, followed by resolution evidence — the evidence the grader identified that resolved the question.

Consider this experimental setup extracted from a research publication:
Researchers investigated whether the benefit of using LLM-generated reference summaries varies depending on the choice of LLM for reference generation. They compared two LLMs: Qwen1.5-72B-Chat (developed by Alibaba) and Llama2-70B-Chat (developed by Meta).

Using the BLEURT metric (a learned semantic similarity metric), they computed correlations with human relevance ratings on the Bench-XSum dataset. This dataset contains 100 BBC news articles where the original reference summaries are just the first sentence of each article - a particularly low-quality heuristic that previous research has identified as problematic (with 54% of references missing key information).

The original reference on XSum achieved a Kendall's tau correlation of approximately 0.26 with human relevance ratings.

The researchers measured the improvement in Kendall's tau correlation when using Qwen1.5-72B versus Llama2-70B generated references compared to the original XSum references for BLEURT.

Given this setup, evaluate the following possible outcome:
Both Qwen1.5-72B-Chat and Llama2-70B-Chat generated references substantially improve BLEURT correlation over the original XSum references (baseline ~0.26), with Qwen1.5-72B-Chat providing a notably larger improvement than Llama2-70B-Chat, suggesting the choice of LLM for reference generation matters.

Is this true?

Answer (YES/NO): NO